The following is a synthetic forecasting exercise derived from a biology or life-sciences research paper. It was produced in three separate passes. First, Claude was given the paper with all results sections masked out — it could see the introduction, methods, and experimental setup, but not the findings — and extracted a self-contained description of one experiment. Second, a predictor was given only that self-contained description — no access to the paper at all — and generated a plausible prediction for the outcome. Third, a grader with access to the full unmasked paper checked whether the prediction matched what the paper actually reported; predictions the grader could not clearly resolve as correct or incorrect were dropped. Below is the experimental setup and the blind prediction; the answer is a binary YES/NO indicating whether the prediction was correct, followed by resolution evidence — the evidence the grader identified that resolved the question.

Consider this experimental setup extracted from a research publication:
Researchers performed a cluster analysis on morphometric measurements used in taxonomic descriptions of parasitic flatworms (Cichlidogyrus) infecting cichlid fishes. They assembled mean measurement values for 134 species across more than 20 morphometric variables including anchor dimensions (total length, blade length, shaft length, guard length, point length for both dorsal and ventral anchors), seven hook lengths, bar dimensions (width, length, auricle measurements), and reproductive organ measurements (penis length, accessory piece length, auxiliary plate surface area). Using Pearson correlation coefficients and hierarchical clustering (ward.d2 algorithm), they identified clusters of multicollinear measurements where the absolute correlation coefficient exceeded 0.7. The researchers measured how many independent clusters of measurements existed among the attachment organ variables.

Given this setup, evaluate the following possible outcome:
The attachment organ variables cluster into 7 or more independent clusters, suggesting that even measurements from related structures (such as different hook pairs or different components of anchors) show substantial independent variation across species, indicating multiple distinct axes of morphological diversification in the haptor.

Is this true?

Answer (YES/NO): YES